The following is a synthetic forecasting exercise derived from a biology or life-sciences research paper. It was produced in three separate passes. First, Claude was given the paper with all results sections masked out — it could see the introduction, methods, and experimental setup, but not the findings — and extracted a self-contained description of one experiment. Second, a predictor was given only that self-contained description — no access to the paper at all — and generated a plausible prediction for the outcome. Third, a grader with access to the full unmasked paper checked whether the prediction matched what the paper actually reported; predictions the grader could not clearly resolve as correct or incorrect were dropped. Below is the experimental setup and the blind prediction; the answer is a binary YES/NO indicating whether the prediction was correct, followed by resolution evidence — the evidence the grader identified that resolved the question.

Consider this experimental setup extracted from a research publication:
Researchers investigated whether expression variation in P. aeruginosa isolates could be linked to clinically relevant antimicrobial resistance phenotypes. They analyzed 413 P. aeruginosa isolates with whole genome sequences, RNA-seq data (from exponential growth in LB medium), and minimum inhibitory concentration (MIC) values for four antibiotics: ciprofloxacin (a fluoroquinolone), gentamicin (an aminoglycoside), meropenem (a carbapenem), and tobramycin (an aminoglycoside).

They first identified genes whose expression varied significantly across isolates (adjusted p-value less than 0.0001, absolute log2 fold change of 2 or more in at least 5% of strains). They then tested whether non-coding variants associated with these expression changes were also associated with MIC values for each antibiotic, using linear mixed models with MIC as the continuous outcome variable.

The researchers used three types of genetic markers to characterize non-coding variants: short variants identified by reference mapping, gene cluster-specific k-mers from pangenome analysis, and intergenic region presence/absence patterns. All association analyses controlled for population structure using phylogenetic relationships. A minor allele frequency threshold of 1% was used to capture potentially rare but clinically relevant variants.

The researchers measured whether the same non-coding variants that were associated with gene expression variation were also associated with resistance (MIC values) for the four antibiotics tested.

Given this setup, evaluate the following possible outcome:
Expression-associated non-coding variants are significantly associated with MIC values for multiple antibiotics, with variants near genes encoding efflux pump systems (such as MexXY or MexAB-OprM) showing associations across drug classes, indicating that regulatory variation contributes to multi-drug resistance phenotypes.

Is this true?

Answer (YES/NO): NO